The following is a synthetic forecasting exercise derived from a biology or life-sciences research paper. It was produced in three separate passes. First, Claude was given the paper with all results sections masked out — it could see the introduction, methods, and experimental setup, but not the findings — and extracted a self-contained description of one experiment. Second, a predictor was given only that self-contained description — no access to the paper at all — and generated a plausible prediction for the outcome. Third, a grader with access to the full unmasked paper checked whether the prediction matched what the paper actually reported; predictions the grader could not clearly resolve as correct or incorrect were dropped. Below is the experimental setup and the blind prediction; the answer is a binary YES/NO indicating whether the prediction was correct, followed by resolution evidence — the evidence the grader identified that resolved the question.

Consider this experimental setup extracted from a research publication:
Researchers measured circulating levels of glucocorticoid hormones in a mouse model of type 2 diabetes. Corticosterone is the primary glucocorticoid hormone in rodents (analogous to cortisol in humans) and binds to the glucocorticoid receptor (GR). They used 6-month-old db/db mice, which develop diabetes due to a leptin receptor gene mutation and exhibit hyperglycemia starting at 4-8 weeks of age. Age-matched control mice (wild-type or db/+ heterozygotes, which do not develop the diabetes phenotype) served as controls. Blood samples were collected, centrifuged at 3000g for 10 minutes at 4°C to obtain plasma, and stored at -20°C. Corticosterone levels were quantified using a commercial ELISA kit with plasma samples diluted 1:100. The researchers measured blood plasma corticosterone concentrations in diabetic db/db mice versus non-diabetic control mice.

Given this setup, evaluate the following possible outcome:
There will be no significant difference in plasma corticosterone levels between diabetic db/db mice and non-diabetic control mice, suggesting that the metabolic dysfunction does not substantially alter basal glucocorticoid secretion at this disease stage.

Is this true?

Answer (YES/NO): NO